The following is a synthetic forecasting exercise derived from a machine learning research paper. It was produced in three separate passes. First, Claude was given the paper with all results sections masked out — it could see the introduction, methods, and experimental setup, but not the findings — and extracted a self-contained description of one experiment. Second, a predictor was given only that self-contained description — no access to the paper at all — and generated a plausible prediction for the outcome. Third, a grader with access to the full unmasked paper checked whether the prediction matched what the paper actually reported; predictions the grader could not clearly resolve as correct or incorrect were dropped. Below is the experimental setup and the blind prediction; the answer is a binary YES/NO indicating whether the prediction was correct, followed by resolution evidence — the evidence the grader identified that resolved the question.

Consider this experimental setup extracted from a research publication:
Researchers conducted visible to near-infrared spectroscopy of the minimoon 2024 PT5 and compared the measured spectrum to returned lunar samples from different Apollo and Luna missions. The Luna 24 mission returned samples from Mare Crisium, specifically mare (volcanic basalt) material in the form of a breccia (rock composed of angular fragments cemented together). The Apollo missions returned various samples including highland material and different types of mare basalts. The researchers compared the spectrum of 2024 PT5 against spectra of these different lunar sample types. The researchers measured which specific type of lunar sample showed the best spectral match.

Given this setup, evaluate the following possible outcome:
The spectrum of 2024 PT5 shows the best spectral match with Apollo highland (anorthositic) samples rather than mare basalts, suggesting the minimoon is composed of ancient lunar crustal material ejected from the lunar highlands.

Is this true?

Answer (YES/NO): NO